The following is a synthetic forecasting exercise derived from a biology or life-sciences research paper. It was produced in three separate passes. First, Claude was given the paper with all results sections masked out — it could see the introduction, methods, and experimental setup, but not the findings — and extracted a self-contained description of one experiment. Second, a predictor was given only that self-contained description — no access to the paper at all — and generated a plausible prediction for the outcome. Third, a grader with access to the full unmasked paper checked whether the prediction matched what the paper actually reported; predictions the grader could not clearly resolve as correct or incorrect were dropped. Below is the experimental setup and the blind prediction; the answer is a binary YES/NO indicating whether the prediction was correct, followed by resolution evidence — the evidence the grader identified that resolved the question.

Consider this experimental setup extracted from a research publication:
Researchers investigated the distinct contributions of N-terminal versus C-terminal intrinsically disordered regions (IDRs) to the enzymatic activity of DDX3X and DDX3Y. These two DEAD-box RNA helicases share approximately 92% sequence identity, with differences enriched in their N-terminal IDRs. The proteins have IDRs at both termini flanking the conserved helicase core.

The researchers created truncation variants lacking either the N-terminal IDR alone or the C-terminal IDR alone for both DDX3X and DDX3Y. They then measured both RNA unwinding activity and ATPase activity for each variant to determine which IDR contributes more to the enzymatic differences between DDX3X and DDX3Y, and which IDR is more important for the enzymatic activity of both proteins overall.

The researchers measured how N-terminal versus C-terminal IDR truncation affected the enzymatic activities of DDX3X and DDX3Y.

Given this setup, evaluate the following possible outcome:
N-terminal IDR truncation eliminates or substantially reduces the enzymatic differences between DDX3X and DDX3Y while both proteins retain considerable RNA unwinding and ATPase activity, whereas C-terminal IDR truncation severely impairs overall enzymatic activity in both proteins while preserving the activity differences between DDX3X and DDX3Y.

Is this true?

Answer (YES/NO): NO